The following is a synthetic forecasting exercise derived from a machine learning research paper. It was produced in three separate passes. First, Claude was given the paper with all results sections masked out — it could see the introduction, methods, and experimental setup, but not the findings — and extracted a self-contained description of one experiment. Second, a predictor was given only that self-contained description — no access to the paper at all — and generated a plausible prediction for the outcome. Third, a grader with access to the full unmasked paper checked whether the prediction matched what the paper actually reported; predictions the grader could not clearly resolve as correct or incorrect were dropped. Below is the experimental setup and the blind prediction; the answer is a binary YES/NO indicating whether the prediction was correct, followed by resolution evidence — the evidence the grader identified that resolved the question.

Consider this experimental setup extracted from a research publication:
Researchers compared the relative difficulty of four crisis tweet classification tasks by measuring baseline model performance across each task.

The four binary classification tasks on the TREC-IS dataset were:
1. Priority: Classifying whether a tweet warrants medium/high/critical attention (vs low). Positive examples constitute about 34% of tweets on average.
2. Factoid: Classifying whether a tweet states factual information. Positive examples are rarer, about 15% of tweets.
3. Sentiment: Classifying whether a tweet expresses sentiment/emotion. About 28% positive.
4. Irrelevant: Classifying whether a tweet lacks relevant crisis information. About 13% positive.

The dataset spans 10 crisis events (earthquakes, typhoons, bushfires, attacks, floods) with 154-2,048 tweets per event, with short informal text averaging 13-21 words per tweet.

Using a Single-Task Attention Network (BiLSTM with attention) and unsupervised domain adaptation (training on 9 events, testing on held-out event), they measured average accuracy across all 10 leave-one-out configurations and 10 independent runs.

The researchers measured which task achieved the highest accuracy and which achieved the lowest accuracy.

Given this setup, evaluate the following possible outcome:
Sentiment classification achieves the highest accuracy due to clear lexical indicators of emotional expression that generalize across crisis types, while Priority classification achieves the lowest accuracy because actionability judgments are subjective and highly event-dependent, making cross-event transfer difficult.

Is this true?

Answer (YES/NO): NO